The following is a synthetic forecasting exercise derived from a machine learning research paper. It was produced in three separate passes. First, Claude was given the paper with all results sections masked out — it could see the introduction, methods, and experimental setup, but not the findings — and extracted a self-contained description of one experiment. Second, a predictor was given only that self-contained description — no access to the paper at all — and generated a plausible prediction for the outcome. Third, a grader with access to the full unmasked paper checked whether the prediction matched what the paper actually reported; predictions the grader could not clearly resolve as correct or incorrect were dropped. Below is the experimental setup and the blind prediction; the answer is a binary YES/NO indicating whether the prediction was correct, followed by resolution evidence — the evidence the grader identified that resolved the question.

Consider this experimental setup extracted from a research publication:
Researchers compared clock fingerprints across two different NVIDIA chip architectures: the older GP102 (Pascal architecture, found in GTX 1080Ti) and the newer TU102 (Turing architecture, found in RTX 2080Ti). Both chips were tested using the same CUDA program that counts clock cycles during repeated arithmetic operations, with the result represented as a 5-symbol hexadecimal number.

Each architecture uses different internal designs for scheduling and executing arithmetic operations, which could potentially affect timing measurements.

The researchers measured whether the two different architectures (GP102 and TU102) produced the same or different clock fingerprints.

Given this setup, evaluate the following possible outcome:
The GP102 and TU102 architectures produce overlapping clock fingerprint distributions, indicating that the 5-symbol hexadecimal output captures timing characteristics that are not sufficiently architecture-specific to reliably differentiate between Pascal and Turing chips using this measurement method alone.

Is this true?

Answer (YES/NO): NO